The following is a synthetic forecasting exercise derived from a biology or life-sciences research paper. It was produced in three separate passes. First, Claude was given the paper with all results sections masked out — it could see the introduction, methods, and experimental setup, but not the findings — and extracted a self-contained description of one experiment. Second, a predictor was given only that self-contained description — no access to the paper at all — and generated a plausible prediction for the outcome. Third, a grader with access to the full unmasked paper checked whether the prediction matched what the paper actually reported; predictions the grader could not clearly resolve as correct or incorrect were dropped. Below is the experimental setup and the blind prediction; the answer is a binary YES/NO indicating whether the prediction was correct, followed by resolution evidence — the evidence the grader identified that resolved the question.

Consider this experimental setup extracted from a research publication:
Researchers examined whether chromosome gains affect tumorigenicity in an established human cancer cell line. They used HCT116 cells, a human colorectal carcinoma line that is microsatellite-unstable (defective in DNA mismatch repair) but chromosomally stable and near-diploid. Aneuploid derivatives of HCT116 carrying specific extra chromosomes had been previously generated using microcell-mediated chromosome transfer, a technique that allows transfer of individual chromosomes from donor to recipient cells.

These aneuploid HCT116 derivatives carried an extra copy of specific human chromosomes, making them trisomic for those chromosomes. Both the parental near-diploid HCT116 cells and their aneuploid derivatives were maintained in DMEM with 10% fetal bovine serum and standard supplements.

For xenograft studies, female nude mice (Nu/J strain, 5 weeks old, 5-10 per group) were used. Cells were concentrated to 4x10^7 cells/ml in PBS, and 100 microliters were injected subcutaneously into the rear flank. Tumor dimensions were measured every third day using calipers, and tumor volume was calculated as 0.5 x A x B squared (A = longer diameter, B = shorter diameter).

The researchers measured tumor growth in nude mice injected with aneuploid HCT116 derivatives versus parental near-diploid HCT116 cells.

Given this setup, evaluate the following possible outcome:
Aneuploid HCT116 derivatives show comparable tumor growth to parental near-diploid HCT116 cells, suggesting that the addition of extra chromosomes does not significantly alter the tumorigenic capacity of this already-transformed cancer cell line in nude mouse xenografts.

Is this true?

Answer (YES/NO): NO